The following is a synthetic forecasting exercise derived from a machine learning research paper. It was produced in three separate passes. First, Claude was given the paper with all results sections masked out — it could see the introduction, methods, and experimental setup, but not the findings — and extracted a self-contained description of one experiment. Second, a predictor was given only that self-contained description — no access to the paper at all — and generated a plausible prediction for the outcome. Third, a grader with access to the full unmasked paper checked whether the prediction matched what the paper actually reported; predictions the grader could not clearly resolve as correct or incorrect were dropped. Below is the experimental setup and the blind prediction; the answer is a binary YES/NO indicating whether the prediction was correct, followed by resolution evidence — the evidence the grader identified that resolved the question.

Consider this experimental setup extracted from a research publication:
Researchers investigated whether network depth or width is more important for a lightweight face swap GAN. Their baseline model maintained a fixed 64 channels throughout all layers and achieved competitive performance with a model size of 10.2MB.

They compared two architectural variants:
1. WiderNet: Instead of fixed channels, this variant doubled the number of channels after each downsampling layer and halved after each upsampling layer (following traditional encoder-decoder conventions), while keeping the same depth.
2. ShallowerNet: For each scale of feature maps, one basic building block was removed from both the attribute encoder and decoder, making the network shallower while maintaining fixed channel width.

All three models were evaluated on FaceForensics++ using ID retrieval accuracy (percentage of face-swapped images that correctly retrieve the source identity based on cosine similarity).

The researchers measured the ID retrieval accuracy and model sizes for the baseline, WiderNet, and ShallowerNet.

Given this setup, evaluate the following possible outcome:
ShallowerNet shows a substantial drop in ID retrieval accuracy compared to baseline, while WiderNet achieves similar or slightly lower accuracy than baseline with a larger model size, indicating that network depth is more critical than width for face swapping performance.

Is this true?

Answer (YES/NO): NO